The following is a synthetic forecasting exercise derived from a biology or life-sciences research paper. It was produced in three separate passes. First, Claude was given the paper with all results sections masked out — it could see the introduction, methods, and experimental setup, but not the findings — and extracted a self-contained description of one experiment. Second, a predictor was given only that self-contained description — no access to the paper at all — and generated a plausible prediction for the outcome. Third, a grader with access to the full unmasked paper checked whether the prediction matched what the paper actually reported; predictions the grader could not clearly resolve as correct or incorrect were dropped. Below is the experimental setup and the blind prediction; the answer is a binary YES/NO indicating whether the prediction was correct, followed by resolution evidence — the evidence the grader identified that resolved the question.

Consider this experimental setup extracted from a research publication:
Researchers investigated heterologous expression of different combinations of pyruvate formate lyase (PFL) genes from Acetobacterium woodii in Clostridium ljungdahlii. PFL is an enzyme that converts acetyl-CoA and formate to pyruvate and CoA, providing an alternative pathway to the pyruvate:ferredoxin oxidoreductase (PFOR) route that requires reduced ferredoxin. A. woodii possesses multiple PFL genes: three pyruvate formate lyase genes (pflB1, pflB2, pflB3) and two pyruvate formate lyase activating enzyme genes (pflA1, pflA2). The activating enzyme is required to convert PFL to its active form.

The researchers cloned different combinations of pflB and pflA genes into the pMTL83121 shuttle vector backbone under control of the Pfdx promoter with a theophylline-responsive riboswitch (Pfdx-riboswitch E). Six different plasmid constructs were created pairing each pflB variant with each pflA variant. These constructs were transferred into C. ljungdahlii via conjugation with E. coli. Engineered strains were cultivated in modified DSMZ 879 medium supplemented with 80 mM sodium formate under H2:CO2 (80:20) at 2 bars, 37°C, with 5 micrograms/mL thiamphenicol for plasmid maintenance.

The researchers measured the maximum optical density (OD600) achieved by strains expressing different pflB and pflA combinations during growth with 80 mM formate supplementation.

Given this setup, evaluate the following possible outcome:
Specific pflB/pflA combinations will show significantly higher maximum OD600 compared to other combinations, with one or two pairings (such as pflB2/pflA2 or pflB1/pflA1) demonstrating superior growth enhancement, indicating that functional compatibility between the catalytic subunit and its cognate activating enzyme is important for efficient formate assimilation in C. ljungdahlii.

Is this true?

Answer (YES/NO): NO